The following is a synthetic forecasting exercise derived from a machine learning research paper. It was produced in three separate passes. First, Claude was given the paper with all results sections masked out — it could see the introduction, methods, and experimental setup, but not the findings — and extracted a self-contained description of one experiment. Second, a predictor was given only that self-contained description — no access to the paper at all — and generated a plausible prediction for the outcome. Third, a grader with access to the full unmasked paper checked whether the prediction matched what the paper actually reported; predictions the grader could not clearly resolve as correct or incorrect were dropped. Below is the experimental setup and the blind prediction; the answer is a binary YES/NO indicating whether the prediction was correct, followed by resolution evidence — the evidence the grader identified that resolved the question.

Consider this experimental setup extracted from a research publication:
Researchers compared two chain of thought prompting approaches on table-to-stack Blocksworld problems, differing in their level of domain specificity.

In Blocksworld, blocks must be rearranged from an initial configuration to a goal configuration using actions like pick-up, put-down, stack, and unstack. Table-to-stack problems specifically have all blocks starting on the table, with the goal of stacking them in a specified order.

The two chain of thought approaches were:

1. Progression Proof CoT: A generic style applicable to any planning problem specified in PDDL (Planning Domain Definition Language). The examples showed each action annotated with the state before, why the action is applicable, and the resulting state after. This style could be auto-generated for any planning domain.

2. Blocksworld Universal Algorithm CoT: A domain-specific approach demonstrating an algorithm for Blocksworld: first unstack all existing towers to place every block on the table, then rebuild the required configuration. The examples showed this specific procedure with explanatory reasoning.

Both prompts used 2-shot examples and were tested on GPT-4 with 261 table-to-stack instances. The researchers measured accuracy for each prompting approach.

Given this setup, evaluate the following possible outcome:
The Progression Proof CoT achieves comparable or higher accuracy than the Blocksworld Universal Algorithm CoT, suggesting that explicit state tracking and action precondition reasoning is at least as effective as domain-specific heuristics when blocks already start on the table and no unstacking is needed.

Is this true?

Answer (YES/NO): NO